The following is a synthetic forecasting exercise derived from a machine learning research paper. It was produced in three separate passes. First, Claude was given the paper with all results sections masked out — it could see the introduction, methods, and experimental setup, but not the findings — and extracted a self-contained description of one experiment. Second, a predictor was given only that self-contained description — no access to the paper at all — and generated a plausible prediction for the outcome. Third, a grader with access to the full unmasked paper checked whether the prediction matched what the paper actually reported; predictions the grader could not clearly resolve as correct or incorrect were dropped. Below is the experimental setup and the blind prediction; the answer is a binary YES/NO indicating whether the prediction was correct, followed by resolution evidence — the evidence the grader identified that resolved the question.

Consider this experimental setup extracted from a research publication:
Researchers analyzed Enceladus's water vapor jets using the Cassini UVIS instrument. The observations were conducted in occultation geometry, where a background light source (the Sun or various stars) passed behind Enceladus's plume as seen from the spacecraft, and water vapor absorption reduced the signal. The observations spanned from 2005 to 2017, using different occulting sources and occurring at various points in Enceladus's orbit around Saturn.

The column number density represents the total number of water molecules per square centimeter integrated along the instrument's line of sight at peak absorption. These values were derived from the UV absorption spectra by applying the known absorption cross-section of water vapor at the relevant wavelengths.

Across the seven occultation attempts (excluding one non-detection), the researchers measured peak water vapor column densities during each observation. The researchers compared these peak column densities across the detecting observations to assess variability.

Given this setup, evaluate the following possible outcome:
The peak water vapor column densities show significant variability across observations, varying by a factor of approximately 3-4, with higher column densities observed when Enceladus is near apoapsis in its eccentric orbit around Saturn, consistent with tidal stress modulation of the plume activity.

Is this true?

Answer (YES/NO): NO